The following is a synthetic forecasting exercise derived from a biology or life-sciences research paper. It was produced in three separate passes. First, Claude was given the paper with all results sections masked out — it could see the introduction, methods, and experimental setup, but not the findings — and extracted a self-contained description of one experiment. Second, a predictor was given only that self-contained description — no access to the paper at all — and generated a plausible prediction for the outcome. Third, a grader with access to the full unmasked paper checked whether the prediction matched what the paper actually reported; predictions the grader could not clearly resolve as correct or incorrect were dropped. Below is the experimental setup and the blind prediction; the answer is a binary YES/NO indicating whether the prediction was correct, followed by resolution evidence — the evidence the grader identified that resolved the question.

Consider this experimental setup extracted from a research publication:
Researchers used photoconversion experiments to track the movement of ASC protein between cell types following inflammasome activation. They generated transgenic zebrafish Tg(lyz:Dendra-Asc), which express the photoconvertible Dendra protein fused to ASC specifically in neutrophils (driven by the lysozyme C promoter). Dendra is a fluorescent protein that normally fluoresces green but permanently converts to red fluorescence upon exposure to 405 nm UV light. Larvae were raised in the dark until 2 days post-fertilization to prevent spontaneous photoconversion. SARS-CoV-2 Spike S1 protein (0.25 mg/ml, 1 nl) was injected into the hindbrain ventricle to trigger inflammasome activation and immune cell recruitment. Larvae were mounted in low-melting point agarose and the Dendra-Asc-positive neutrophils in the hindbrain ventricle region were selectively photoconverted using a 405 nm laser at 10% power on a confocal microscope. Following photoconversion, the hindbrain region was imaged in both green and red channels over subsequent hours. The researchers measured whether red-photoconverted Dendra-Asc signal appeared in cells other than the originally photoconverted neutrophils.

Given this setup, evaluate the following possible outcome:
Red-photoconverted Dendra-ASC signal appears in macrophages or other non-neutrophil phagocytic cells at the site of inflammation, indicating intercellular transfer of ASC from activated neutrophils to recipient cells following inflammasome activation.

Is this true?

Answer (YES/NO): NO